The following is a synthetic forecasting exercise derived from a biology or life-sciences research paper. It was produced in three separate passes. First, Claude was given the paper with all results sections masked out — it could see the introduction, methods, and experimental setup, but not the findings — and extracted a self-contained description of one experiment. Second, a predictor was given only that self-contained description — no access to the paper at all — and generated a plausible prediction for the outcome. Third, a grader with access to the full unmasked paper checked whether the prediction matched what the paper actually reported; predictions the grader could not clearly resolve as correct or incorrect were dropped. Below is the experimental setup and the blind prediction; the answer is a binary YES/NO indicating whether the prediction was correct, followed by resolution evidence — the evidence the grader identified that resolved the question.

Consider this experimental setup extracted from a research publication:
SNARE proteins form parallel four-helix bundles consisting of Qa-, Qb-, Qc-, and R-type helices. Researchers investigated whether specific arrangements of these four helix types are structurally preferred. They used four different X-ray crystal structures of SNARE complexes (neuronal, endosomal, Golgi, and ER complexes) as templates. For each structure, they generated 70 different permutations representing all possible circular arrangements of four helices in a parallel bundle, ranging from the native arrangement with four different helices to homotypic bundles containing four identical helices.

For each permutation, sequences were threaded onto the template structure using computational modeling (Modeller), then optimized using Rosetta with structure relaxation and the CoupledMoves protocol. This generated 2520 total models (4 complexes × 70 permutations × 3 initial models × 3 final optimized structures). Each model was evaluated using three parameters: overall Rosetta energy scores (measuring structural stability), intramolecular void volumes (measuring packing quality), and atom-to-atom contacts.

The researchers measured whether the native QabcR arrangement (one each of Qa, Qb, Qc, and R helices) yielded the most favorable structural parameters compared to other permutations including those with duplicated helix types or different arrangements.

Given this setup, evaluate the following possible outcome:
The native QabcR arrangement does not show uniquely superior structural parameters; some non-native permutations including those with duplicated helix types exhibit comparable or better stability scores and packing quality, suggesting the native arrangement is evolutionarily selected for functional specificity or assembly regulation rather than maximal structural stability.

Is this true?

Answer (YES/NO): NO